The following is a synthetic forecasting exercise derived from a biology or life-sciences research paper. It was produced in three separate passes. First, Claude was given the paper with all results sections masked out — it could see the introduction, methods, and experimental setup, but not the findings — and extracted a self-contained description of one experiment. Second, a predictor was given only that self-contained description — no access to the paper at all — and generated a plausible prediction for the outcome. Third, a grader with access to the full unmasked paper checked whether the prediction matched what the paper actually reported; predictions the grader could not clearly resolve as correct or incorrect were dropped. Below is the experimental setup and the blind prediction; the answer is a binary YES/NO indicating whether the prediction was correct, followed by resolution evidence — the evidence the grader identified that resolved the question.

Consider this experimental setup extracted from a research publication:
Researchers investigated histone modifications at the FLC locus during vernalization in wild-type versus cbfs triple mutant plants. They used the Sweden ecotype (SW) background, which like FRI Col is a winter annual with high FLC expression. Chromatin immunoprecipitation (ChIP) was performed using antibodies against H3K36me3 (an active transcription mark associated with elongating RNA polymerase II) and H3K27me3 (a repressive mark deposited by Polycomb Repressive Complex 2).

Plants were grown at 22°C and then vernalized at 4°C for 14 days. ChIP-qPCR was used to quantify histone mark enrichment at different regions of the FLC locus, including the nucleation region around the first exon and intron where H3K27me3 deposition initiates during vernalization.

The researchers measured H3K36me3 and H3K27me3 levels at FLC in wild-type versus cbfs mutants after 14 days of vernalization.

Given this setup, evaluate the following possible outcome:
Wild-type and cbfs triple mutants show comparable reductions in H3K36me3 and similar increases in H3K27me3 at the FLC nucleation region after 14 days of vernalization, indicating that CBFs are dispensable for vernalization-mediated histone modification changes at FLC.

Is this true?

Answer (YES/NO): YES